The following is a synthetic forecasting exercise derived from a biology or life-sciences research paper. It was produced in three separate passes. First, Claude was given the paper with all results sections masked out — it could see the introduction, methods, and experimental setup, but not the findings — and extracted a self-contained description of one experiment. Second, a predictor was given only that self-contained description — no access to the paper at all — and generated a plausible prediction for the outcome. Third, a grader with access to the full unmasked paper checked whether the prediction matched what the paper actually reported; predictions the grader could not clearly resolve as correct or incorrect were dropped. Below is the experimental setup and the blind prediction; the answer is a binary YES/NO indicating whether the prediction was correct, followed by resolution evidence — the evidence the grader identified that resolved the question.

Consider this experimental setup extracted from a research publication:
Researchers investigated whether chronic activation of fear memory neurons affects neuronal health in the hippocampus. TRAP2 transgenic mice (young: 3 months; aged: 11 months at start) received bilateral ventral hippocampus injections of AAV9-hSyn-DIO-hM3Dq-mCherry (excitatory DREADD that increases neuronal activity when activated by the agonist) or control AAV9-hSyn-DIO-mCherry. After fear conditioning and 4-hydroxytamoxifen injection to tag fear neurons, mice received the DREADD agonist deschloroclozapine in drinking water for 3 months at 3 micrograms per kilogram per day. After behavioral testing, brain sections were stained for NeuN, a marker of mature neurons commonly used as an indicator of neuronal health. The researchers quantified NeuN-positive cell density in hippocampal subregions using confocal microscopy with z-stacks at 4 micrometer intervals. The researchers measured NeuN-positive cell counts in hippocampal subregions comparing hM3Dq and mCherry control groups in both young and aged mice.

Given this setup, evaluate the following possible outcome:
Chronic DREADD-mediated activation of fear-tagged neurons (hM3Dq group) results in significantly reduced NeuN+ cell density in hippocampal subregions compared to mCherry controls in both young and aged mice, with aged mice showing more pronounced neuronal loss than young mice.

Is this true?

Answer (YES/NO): NO